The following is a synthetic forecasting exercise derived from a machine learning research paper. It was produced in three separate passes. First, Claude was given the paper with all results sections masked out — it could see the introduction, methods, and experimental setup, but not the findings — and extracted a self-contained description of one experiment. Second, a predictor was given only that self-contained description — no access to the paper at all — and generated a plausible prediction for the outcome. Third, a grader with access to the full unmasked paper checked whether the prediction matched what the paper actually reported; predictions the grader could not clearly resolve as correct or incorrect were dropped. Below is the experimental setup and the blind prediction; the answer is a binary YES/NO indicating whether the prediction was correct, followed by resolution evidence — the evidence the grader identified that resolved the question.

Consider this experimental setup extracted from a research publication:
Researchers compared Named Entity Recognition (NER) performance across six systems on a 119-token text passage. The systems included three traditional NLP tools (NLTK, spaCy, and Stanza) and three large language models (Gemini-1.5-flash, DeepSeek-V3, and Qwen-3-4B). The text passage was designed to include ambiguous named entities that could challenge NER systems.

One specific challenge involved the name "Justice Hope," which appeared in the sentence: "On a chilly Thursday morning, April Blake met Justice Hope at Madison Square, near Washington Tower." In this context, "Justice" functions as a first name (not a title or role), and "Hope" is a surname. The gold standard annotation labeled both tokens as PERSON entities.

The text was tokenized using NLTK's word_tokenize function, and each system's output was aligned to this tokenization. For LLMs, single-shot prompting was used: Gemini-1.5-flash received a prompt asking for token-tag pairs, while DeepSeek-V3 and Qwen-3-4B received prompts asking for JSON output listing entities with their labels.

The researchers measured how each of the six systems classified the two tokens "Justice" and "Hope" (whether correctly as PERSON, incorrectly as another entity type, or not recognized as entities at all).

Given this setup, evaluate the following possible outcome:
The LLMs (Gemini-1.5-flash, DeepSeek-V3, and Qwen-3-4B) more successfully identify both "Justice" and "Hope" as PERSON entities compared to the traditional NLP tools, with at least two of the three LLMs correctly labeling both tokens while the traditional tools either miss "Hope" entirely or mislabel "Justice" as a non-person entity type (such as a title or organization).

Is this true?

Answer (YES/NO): NO